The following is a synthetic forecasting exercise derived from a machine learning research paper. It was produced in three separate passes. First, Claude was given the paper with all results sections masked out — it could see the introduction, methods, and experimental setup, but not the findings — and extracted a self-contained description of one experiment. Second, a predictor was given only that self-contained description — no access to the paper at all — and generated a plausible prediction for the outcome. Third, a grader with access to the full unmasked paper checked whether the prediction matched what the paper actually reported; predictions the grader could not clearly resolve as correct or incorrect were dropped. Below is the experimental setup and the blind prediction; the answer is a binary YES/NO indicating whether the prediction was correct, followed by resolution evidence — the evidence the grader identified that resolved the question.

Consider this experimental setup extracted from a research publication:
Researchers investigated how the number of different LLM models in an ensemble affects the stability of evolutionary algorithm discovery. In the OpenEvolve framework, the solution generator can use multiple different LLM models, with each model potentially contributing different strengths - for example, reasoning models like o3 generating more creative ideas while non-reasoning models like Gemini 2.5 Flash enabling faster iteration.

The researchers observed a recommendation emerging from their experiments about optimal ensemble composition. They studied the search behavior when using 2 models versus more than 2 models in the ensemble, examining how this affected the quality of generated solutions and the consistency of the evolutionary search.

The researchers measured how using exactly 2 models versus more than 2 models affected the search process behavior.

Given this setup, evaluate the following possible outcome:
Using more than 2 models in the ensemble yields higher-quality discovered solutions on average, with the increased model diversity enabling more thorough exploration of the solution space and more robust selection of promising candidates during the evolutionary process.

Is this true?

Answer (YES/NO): NO